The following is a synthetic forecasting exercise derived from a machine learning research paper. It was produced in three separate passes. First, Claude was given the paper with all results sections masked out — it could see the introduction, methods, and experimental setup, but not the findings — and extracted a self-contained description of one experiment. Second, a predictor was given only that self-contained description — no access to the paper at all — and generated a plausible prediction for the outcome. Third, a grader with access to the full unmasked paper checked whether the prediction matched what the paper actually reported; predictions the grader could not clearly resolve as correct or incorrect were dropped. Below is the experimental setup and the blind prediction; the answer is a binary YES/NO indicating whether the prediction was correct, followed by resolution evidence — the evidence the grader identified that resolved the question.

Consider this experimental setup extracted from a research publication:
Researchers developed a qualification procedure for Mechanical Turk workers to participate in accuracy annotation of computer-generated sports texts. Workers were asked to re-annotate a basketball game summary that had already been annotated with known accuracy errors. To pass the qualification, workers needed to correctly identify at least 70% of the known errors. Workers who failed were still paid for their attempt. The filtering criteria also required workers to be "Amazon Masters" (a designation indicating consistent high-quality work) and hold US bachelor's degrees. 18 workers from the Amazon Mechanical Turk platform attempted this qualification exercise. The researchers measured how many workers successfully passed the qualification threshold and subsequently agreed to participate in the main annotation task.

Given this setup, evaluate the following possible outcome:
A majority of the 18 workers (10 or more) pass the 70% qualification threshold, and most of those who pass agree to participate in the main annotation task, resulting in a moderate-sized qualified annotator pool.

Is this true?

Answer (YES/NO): NO